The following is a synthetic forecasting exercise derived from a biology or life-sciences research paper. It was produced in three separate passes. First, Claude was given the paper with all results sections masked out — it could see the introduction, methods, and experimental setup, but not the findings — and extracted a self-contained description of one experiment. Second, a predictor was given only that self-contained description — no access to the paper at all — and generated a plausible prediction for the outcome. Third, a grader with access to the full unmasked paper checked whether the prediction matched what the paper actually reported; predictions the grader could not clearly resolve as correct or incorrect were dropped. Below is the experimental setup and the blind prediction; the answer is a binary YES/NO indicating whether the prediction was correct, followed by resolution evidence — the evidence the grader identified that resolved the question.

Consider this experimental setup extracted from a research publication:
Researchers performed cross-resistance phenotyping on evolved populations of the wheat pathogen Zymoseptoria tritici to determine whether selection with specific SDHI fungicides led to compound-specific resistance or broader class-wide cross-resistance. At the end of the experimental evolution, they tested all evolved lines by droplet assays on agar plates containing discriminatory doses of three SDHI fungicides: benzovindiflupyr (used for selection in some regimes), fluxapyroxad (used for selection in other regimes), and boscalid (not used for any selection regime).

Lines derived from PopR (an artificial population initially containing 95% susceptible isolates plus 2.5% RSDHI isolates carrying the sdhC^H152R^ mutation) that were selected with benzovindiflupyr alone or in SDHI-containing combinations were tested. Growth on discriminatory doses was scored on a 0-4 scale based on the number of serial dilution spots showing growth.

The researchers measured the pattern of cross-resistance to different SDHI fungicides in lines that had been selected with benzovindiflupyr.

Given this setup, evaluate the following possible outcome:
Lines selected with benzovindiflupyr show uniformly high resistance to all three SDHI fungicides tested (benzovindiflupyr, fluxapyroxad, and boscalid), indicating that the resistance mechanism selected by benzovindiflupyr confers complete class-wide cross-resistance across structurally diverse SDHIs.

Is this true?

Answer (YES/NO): YES